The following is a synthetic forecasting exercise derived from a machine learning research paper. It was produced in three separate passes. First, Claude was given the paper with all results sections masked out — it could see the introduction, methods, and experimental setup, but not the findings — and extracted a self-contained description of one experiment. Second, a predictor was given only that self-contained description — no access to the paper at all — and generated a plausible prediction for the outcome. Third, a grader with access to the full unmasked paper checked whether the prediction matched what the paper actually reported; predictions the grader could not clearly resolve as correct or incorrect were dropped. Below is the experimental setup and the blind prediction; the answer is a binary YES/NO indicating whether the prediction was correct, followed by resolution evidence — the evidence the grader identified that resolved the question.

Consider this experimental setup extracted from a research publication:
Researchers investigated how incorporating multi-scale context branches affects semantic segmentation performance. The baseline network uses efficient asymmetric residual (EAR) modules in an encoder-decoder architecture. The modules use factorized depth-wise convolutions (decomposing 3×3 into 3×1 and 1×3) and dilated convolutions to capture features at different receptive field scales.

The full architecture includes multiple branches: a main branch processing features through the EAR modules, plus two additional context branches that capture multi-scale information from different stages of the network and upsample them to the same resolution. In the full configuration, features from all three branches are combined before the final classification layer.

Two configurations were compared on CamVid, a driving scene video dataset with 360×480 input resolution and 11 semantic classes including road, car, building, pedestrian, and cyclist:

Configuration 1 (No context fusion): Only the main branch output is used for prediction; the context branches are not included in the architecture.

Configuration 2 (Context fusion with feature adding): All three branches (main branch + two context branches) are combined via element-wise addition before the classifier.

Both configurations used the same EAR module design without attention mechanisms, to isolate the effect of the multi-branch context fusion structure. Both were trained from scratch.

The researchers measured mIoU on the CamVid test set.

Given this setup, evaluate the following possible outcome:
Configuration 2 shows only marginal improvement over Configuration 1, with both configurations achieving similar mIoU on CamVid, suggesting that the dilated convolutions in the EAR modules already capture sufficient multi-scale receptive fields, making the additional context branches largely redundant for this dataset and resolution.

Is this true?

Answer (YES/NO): NO